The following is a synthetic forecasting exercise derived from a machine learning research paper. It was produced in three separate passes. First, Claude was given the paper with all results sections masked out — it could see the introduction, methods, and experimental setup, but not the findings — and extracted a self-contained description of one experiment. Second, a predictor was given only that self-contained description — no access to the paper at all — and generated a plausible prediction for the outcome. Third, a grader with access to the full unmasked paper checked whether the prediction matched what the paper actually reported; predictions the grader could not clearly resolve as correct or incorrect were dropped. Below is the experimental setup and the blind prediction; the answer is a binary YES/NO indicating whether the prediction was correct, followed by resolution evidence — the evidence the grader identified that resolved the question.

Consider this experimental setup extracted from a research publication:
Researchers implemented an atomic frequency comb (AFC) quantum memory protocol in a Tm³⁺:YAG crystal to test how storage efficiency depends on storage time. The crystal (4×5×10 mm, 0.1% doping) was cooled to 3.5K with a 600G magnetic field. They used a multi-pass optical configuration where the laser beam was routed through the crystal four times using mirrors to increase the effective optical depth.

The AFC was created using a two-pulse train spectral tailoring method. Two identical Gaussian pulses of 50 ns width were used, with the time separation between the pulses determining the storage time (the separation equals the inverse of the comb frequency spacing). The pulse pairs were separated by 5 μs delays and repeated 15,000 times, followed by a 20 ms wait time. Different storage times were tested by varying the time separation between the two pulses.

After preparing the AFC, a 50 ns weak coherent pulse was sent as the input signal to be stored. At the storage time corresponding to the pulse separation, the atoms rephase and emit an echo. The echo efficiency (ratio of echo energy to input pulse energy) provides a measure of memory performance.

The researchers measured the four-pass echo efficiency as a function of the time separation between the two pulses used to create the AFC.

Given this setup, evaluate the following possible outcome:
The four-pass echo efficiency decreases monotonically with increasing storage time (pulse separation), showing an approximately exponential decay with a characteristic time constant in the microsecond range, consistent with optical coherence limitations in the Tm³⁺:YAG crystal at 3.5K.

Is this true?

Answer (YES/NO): NO